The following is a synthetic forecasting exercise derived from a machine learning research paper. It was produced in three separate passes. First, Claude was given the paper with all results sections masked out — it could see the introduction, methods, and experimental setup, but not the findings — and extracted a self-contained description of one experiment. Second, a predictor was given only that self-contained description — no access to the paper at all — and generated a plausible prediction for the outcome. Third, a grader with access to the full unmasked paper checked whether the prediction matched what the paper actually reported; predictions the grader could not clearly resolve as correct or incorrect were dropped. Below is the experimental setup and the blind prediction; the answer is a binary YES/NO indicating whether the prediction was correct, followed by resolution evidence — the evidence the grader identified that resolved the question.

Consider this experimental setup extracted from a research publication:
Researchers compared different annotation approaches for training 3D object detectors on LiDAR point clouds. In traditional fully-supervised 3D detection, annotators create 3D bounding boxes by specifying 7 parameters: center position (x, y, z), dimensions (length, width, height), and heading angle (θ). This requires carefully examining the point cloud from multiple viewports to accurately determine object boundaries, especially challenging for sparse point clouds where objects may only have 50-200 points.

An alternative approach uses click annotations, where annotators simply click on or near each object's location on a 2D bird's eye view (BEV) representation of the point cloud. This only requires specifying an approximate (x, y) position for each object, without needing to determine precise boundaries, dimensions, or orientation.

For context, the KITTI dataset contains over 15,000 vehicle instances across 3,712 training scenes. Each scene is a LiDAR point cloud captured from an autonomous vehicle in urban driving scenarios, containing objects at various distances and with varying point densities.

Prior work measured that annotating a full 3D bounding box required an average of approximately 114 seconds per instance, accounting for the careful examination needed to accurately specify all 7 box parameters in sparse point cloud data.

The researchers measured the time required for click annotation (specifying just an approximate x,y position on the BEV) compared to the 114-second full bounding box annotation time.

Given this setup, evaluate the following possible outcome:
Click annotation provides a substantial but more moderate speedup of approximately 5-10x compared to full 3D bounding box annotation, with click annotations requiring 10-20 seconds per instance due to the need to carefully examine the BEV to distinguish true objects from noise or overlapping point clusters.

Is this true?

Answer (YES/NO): NO